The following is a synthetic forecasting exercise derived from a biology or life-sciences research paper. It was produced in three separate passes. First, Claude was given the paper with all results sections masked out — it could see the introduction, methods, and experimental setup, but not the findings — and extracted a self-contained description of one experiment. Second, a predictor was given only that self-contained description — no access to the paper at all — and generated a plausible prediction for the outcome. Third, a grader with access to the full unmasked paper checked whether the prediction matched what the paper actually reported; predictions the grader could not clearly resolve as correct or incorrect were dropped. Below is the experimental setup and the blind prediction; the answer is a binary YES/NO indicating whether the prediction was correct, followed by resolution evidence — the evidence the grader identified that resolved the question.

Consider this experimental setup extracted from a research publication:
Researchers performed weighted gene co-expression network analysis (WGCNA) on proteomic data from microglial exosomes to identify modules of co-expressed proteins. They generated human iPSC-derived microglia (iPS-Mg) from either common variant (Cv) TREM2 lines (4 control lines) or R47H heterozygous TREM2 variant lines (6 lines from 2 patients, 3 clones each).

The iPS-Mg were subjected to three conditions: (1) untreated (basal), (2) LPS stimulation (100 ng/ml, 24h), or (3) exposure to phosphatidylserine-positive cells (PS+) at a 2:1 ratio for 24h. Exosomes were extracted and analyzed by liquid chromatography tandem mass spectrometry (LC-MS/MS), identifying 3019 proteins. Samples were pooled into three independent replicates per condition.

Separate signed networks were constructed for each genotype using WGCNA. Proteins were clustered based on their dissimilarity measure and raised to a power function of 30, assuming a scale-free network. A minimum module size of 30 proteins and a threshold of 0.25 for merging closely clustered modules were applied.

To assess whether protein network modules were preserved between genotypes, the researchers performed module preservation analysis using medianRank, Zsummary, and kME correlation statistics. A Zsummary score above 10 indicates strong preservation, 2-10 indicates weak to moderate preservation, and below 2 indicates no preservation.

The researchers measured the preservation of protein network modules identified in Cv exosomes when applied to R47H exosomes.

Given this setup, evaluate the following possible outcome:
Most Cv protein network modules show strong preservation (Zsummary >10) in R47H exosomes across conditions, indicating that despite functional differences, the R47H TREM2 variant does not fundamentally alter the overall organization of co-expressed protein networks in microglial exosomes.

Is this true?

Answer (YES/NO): YES